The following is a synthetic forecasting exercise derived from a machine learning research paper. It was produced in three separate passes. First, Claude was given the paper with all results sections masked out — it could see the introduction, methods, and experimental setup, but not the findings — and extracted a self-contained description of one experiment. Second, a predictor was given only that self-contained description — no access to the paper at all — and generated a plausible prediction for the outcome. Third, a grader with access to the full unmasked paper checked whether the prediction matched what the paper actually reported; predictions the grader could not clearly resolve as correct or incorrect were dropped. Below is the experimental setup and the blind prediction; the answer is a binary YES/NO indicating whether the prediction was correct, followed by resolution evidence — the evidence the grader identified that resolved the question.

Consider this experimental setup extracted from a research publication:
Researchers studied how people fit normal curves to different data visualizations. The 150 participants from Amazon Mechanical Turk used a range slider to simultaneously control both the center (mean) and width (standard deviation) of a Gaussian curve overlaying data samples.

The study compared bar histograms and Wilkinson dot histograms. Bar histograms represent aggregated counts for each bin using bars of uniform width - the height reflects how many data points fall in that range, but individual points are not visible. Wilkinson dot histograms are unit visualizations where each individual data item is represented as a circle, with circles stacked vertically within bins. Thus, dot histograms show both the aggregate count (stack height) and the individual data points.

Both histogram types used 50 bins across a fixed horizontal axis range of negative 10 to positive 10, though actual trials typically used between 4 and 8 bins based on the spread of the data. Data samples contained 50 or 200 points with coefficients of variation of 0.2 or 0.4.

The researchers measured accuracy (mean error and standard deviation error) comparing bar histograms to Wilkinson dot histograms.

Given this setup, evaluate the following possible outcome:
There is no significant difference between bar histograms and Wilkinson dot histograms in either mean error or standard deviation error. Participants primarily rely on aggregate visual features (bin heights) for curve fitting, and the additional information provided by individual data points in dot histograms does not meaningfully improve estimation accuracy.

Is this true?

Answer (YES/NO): YES